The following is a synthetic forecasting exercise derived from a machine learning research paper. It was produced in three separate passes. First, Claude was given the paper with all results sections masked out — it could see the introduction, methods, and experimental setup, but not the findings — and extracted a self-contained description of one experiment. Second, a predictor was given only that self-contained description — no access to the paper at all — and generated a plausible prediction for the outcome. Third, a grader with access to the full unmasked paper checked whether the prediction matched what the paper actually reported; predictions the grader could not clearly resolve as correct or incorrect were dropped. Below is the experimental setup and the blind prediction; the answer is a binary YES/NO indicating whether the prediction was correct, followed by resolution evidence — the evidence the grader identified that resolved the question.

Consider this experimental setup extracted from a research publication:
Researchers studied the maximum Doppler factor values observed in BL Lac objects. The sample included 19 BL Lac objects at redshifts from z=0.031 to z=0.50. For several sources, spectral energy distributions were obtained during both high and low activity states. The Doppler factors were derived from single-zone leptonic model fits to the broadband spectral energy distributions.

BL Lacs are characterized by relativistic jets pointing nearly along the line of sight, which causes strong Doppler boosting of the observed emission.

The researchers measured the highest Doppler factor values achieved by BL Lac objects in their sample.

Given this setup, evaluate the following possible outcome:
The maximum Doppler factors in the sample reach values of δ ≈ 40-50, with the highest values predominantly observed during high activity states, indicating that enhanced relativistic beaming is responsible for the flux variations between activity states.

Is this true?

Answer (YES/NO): NO